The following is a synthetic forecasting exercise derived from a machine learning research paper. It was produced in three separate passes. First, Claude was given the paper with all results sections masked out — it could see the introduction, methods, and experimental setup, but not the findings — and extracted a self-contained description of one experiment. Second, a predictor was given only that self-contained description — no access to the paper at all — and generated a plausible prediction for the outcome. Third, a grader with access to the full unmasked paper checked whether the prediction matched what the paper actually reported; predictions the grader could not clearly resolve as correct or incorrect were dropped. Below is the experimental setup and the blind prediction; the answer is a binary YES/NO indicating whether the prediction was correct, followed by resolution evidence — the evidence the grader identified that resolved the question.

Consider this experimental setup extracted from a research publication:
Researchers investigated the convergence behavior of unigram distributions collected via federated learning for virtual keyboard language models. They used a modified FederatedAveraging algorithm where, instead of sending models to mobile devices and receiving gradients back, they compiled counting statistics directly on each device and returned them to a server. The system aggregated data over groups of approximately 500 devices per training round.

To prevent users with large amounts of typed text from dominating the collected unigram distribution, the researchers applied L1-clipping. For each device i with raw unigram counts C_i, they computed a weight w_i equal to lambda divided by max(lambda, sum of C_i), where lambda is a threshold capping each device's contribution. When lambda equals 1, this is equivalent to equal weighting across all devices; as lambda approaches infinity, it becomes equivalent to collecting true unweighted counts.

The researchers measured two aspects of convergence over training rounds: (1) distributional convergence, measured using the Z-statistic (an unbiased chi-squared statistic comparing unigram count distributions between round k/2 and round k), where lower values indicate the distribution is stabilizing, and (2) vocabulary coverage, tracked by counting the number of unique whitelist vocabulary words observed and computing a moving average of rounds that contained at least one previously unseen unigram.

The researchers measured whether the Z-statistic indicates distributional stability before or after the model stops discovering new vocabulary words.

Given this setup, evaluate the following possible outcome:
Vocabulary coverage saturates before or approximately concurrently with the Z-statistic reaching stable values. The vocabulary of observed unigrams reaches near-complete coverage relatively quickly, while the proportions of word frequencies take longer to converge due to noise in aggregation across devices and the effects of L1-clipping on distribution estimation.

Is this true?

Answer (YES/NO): NO